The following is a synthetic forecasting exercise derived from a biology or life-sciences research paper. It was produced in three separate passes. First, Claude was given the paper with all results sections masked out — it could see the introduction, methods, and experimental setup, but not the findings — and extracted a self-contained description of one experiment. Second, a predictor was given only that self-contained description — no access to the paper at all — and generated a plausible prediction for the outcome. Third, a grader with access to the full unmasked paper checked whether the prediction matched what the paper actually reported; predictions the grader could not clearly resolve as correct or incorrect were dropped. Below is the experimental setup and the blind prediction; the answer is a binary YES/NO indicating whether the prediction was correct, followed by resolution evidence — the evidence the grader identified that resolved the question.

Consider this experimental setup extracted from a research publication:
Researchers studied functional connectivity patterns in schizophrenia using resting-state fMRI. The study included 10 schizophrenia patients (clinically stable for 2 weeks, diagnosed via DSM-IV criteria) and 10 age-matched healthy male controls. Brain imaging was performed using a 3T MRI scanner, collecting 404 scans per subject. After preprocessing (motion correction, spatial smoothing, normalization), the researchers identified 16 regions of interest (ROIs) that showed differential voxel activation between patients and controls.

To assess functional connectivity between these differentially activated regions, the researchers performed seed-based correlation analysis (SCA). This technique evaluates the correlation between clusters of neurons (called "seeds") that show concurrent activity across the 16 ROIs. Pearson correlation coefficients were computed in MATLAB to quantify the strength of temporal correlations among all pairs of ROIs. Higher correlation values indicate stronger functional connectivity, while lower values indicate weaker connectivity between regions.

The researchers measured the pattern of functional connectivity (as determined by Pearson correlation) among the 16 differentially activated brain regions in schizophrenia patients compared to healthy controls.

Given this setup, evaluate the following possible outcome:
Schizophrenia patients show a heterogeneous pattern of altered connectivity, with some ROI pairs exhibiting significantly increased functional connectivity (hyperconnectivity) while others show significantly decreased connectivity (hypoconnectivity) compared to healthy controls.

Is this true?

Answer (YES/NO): NO